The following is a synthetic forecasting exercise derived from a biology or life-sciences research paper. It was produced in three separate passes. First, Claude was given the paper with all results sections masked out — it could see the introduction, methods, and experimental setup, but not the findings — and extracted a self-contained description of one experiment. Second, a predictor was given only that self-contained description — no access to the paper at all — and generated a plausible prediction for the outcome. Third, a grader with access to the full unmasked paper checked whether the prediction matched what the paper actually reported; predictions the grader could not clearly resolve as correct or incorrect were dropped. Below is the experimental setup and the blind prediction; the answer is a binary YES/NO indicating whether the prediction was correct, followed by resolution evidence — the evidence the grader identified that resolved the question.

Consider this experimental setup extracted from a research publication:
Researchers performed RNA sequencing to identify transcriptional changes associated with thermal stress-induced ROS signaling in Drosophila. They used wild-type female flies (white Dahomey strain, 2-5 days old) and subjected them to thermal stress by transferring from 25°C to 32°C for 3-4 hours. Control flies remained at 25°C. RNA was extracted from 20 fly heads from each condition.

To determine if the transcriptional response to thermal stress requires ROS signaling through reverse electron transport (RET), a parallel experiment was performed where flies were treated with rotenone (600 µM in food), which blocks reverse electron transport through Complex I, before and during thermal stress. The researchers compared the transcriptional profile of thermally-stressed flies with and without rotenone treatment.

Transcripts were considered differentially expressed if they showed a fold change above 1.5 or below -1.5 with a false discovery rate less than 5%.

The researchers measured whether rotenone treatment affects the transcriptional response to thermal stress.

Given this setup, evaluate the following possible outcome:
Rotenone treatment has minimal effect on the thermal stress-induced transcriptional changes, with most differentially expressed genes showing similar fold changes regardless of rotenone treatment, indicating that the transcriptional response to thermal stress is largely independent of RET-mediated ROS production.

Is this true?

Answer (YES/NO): YES